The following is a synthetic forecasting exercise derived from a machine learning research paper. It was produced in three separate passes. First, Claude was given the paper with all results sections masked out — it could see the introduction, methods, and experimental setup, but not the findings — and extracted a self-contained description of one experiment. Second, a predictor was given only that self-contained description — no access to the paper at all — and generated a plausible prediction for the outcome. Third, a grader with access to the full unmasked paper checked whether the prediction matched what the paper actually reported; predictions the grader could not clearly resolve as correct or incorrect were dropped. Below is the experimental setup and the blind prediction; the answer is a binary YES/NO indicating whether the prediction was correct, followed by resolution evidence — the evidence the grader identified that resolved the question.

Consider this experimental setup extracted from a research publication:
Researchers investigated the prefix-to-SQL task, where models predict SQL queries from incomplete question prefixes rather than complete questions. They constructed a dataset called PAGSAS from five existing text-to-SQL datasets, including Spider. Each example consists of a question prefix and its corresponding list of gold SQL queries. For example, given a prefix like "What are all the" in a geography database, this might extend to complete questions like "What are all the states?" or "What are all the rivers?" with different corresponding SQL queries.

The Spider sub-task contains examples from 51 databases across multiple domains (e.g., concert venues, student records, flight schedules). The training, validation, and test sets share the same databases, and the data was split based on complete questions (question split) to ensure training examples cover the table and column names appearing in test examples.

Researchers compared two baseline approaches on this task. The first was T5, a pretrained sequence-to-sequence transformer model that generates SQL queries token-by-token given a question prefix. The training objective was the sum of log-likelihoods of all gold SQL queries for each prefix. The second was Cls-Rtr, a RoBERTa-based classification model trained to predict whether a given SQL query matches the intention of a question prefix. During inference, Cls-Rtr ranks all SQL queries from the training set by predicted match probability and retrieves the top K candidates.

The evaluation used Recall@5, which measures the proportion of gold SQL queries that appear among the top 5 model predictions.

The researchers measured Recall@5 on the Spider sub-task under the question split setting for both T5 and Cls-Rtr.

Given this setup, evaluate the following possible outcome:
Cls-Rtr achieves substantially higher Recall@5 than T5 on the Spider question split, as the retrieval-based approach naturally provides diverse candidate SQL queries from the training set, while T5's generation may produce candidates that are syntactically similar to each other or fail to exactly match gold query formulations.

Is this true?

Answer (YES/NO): YES